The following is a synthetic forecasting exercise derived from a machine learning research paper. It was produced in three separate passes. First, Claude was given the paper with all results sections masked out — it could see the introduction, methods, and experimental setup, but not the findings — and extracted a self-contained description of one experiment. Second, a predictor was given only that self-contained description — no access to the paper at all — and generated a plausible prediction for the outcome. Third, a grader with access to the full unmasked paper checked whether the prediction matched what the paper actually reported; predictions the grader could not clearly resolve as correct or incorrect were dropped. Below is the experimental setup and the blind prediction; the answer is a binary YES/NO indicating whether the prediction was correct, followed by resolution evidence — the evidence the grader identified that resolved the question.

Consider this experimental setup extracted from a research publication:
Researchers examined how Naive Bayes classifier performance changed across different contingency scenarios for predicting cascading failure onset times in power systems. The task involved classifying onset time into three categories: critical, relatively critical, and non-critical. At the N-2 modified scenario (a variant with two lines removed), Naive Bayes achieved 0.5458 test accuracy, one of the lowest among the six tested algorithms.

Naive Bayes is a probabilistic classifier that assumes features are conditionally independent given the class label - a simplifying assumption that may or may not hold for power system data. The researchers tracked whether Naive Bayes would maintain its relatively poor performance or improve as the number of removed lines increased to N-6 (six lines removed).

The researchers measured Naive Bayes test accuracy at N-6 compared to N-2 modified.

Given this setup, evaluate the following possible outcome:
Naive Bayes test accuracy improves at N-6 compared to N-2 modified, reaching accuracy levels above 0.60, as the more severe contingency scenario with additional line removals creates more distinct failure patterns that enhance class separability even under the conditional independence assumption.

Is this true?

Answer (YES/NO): YES